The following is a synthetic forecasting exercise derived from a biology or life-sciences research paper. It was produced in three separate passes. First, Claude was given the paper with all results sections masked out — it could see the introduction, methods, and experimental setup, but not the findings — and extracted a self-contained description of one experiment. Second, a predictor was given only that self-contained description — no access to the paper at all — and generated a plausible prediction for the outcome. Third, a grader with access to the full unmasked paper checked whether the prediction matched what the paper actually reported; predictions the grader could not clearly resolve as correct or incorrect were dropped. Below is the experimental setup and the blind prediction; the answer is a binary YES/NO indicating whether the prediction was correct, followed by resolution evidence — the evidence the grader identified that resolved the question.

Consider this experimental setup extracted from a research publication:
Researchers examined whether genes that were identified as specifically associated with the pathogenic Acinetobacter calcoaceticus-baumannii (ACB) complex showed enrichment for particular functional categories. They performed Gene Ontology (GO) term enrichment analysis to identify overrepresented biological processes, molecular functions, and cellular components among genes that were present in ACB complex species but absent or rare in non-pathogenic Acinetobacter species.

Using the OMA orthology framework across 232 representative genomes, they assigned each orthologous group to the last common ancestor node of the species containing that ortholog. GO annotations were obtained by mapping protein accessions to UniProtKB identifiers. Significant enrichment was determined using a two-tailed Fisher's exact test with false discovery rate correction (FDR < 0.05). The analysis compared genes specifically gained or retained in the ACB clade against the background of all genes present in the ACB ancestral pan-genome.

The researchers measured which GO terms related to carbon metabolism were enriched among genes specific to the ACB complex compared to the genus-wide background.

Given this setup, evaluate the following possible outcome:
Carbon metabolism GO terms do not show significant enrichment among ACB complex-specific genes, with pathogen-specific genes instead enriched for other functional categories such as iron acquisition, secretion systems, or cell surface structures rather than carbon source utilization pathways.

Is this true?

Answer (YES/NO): NO